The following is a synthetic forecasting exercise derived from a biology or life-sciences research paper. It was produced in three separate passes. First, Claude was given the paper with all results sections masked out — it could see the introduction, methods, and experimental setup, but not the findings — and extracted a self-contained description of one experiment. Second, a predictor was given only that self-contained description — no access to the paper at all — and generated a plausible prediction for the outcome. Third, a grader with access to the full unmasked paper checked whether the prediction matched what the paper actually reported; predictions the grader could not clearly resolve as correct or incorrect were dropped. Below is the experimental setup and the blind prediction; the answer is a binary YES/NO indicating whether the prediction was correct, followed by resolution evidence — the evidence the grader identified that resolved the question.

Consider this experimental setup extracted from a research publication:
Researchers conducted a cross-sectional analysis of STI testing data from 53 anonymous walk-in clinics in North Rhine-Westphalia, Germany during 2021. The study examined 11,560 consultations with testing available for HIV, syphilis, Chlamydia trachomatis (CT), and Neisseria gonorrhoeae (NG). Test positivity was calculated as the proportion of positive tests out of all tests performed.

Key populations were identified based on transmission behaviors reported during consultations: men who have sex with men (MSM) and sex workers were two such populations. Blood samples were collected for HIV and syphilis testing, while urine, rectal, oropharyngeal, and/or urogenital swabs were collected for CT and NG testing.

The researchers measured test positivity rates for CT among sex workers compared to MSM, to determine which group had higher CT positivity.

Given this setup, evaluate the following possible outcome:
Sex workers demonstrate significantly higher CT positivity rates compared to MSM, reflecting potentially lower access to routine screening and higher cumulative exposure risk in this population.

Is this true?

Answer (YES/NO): NO